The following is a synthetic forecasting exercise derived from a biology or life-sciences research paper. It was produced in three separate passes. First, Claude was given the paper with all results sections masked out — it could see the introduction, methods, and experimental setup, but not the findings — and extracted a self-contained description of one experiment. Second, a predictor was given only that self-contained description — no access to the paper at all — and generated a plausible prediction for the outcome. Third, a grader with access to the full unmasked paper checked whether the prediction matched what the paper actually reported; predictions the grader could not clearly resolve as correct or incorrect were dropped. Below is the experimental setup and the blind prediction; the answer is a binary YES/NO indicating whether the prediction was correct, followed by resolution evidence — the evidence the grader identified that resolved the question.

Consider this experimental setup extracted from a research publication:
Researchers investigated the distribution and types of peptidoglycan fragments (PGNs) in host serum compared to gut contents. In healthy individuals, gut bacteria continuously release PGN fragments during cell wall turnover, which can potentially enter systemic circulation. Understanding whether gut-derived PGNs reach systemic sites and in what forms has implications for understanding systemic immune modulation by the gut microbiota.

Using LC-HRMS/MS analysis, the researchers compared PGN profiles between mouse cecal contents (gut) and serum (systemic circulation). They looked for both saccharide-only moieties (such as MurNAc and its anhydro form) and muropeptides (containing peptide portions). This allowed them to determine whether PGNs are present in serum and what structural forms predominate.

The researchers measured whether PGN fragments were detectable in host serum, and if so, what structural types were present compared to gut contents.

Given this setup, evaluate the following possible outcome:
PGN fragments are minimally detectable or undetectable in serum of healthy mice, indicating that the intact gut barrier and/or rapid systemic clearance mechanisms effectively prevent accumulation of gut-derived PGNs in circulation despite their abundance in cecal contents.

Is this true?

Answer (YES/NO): NO